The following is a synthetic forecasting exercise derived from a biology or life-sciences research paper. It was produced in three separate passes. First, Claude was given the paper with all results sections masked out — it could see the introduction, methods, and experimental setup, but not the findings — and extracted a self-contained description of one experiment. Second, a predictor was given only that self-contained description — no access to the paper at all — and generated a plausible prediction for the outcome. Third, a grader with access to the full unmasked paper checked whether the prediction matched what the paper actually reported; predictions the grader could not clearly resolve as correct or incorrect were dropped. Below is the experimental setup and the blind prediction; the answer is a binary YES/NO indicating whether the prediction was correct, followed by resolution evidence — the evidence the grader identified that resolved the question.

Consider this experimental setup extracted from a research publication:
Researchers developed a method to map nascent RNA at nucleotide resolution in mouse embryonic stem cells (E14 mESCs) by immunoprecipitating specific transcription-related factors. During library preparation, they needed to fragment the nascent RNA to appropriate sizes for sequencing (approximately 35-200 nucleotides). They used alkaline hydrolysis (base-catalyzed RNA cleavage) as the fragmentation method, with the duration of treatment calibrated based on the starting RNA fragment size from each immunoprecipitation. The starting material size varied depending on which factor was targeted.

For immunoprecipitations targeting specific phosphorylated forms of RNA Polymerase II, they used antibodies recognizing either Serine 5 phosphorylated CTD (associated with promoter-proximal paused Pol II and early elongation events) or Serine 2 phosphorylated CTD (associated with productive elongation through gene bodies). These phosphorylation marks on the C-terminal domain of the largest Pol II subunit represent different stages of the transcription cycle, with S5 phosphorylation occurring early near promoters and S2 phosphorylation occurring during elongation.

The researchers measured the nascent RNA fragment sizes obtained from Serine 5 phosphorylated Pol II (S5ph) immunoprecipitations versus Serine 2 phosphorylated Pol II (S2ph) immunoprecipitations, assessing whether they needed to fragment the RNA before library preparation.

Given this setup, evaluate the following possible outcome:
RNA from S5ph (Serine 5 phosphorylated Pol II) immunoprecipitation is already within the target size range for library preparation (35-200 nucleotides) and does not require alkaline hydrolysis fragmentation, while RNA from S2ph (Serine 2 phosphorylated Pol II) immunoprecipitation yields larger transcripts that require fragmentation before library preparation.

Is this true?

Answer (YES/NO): NO